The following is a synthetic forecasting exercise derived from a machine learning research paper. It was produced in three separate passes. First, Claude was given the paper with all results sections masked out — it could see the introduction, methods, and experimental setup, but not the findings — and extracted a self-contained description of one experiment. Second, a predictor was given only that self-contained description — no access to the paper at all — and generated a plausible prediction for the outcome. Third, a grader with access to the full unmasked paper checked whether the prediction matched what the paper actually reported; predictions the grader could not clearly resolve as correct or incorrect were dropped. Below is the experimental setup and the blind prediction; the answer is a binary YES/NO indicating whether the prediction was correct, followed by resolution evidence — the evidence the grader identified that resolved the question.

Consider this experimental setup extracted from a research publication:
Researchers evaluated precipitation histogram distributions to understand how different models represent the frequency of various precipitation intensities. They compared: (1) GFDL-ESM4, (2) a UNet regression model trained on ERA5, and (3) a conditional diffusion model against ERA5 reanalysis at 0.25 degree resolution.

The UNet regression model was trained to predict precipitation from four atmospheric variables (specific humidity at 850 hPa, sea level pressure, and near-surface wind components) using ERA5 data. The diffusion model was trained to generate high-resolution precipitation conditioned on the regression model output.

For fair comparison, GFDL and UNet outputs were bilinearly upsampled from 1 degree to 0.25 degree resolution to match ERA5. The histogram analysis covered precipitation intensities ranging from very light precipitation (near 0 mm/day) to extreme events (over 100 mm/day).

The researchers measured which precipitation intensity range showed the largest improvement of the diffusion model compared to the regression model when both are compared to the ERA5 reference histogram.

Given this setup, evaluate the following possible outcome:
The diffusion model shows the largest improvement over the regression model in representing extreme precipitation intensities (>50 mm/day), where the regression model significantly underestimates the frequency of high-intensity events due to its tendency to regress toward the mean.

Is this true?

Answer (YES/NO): NO